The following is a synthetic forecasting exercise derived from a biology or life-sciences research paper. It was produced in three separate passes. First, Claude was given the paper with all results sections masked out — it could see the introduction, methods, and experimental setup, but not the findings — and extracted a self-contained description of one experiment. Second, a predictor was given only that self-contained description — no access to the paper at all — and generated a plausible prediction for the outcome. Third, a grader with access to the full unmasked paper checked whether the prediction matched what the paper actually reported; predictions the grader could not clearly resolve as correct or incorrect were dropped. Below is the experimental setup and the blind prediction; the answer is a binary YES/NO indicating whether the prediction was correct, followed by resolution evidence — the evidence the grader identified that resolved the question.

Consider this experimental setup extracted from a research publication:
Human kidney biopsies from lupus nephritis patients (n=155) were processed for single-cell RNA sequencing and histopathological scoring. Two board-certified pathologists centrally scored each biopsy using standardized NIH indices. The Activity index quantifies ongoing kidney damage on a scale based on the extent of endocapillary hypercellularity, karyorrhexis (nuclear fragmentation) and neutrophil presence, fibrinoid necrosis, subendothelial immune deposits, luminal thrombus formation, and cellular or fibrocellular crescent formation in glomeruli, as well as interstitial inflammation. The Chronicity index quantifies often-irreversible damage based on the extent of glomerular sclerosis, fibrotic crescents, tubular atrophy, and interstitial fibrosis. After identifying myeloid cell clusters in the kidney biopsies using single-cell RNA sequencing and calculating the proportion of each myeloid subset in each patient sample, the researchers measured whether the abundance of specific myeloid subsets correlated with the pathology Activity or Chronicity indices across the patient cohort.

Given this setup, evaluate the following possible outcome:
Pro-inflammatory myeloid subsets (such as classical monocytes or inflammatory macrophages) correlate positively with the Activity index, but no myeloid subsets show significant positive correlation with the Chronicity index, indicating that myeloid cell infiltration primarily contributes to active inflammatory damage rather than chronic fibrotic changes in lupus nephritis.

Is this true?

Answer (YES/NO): NO